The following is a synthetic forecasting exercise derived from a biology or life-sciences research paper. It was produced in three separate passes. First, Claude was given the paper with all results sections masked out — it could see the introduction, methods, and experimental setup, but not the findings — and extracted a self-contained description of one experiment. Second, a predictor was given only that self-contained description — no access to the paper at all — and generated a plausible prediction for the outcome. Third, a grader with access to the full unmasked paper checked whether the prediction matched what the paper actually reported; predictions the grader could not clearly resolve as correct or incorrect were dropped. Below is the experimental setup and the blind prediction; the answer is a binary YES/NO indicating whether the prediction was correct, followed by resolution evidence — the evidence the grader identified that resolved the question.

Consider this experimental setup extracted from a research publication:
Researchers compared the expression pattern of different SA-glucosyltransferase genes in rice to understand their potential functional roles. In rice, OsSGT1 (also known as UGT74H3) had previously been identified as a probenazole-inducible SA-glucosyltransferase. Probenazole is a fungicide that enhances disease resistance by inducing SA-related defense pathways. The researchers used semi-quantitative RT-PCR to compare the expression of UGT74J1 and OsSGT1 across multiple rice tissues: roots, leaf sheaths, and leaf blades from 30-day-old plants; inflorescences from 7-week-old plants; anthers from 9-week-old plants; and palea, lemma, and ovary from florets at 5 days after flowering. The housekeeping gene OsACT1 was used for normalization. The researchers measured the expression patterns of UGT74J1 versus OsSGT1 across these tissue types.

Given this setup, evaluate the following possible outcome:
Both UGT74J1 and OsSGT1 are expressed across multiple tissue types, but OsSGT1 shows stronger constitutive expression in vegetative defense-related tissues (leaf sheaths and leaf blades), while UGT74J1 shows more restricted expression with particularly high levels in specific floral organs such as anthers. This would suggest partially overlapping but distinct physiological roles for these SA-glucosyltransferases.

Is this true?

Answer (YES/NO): NO